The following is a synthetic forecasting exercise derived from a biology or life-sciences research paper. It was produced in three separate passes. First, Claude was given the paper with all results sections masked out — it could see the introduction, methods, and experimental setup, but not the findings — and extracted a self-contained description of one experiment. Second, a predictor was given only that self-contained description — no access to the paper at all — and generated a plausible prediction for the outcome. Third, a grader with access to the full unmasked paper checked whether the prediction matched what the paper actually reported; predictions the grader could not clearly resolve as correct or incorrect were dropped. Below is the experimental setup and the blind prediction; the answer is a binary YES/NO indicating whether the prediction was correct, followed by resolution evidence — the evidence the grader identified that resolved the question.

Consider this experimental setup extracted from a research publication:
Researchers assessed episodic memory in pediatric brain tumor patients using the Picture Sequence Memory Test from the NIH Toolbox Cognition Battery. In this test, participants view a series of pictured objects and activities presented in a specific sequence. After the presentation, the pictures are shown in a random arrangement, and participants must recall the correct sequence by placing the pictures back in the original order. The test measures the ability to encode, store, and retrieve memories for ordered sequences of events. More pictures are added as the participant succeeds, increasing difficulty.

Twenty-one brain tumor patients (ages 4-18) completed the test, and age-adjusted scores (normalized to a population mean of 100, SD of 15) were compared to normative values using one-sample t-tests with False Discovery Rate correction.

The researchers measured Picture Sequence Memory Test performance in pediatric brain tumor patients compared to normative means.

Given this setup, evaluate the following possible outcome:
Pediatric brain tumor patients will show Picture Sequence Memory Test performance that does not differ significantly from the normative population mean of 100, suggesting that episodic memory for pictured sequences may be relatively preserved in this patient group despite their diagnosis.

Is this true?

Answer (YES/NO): NO